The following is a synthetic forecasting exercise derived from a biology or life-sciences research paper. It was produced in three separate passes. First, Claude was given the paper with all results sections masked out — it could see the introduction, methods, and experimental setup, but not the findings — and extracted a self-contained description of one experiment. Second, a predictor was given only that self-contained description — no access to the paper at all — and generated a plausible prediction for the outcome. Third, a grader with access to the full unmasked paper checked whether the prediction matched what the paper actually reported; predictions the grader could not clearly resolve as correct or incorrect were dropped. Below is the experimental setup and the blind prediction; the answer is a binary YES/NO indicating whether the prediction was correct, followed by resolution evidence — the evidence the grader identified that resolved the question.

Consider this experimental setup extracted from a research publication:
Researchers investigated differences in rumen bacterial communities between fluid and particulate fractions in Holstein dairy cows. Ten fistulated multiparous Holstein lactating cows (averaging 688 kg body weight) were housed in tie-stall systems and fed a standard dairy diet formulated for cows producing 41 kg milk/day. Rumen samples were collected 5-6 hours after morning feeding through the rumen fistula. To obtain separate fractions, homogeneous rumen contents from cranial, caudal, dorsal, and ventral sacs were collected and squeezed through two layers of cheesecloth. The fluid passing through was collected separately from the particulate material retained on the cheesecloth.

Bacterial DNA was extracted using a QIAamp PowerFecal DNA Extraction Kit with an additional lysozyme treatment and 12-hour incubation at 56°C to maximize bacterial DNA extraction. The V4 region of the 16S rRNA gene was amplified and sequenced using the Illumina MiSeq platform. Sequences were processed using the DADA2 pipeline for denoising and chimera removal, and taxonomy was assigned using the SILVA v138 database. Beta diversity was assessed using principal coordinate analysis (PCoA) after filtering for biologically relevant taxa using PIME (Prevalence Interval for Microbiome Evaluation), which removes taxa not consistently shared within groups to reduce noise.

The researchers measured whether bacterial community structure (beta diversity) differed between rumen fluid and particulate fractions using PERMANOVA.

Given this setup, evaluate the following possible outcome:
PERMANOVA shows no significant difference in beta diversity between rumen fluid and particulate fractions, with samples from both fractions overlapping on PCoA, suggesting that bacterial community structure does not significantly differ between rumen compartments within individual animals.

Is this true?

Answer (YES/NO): YES